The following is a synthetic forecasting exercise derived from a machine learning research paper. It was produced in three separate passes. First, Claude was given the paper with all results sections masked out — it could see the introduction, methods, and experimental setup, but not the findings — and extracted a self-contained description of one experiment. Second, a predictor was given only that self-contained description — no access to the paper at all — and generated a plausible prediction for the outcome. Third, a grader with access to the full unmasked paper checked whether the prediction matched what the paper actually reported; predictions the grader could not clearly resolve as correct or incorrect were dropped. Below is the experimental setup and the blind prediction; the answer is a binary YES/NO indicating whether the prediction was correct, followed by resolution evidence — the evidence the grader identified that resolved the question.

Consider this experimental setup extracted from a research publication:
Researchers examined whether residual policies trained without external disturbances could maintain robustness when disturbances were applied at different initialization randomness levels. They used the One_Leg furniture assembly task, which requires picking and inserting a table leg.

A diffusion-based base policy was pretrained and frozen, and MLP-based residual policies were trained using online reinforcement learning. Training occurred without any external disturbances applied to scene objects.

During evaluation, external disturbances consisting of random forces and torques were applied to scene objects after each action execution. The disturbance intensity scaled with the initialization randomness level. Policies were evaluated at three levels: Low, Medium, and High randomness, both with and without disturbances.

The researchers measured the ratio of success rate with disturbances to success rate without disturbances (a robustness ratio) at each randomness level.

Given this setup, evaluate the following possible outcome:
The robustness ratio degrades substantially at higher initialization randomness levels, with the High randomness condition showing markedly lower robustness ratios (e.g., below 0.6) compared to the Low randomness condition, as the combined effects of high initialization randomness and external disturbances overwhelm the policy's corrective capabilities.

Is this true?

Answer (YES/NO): YES